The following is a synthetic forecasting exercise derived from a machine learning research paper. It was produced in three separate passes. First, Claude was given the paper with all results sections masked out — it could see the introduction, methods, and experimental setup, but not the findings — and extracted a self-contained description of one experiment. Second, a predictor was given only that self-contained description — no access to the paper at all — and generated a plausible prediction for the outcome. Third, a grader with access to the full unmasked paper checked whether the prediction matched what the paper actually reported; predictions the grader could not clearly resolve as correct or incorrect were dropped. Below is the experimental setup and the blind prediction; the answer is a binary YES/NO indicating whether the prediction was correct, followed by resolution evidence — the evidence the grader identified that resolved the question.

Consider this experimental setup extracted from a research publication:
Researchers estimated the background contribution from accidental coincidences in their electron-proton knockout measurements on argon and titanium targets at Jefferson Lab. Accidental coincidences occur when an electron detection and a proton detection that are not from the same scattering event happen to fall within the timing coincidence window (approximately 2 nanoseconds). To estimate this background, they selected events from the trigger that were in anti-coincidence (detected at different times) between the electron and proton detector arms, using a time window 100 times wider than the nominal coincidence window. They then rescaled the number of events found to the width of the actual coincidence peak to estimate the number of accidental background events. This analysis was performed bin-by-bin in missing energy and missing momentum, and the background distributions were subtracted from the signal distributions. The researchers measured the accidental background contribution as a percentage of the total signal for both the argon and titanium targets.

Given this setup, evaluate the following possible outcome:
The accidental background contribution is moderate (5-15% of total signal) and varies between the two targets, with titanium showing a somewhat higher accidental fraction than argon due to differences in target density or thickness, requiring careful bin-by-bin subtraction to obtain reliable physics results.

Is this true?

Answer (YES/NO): NO